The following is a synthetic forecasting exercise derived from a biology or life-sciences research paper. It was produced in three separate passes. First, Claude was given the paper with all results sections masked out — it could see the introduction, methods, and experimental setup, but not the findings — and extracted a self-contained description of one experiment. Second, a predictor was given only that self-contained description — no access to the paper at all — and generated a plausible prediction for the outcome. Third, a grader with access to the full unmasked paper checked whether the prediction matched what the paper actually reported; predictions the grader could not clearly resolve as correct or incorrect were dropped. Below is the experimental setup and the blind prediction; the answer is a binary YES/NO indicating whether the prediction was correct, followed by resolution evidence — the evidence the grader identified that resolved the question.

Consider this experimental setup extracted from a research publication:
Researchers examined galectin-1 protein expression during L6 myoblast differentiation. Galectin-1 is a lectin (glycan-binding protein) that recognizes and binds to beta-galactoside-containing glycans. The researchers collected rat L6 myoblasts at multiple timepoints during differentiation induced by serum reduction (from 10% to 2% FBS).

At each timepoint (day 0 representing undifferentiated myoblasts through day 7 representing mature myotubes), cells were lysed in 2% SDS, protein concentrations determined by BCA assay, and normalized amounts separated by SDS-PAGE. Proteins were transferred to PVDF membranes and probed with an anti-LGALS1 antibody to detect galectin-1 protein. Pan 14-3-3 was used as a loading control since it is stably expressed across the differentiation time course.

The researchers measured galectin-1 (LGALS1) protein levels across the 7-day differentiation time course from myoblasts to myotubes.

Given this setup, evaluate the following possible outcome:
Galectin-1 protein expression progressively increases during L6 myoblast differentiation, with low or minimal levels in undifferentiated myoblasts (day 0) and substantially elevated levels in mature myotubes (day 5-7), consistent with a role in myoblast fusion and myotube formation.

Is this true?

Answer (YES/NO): YES